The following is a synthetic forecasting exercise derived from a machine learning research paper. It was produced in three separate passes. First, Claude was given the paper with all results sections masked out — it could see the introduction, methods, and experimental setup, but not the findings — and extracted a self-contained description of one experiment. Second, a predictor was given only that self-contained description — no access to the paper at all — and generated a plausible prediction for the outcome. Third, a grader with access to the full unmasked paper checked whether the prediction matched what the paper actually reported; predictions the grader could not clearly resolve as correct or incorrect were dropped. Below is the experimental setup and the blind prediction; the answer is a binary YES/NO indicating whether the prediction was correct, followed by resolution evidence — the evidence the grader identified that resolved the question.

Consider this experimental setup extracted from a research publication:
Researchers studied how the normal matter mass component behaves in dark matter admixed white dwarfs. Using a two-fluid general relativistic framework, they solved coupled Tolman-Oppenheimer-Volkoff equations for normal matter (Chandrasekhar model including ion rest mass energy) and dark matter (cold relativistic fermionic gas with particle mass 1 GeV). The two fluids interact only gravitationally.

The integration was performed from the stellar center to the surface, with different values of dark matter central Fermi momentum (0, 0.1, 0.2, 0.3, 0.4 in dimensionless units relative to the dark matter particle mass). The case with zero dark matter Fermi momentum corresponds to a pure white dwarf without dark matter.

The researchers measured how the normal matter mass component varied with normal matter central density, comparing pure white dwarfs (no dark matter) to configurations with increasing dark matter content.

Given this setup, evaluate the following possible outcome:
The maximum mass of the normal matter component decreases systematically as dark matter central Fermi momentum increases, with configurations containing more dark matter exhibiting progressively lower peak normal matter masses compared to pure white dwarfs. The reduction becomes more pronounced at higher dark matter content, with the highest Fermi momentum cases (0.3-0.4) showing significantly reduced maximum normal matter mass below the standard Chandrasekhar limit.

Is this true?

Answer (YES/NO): YES